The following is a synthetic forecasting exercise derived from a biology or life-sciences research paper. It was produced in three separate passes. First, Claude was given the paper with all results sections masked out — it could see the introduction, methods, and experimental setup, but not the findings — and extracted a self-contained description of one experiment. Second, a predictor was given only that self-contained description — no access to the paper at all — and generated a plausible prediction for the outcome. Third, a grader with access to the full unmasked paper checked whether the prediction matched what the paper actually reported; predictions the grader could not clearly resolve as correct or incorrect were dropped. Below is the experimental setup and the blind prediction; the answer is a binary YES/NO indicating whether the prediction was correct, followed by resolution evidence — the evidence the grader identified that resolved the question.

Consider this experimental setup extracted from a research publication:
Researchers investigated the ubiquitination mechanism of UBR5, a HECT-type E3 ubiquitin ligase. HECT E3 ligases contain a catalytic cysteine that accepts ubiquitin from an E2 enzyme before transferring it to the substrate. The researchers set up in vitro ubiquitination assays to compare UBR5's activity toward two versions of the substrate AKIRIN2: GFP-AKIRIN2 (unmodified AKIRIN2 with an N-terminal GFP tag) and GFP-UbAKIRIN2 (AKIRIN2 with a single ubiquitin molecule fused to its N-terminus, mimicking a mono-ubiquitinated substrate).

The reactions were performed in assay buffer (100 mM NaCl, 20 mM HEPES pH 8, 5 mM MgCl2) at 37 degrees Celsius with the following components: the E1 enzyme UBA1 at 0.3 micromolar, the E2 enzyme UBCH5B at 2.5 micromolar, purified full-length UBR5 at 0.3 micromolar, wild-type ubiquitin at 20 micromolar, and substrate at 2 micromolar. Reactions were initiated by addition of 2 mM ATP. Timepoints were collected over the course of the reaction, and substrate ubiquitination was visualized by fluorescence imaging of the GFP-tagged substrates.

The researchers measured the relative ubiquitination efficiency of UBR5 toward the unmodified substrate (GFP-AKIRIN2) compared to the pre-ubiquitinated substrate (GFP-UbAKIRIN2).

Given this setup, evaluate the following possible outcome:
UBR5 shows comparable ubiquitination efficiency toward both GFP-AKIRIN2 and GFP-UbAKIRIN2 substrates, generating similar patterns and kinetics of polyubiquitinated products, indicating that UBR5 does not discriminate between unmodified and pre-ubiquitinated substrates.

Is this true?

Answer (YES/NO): NO